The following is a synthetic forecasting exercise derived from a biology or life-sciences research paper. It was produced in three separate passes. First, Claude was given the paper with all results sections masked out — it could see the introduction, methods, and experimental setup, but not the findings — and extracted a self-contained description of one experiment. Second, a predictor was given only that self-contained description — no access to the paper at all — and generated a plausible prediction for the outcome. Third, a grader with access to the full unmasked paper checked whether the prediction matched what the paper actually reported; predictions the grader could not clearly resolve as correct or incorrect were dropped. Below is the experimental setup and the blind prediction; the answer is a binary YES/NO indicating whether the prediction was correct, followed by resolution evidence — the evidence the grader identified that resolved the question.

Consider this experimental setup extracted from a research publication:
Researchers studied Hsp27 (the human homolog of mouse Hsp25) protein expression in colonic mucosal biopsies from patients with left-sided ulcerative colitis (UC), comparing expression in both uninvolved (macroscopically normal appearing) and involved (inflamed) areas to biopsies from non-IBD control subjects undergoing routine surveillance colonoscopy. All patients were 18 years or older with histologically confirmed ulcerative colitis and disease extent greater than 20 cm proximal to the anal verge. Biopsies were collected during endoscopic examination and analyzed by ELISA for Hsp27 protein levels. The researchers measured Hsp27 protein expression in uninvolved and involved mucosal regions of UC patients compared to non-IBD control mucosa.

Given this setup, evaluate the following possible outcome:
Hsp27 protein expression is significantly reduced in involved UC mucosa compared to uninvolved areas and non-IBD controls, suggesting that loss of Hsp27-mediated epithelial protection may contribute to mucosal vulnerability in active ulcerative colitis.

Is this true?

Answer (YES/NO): YES